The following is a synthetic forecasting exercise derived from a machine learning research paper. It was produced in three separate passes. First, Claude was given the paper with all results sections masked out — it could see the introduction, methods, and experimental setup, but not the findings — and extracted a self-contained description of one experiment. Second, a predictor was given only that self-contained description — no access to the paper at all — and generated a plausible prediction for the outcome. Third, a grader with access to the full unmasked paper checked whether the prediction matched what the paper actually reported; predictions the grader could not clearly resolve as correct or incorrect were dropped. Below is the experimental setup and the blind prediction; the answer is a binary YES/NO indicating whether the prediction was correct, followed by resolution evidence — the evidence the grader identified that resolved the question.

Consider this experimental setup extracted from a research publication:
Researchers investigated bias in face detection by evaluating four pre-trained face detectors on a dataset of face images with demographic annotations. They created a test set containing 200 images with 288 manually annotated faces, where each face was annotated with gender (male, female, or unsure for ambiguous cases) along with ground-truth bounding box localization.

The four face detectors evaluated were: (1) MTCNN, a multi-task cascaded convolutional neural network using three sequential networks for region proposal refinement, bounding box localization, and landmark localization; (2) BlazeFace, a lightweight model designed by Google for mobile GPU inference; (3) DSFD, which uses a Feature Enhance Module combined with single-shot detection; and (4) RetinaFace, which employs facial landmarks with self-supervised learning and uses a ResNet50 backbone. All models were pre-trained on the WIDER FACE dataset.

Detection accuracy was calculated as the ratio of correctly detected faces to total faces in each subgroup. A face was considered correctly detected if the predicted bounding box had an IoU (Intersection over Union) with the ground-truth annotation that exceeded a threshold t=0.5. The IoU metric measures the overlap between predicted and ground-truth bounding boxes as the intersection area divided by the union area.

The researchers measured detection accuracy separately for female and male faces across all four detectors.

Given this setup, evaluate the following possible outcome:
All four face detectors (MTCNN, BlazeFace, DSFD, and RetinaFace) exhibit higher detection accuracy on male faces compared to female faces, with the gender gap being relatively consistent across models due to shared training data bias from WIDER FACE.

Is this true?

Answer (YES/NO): NO